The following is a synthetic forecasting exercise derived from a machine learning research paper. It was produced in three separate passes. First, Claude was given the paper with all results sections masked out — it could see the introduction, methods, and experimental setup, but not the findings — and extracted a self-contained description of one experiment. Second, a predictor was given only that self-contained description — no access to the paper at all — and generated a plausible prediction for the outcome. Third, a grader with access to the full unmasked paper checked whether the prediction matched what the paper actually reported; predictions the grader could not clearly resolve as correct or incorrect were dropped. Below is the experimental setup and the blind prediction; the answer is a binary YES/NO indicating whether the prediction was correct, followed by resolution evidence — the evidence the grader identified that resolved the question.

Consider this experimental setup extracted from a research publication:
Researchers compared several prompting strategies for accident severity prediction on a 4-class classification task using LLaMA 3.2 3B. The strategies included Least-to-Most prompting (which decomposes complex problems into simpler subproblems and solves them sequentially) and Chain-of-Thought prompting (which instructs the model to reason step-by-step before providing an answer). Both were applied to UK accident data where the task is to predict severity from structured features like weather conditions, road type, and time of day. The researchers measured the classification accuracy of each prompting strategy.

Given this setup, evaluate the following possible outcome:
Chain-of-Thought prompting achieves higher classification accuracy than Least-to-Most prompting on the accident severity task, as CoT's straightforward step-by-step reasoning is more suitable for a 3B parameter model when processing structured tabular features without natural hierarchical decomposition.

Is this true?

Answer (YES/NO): YES